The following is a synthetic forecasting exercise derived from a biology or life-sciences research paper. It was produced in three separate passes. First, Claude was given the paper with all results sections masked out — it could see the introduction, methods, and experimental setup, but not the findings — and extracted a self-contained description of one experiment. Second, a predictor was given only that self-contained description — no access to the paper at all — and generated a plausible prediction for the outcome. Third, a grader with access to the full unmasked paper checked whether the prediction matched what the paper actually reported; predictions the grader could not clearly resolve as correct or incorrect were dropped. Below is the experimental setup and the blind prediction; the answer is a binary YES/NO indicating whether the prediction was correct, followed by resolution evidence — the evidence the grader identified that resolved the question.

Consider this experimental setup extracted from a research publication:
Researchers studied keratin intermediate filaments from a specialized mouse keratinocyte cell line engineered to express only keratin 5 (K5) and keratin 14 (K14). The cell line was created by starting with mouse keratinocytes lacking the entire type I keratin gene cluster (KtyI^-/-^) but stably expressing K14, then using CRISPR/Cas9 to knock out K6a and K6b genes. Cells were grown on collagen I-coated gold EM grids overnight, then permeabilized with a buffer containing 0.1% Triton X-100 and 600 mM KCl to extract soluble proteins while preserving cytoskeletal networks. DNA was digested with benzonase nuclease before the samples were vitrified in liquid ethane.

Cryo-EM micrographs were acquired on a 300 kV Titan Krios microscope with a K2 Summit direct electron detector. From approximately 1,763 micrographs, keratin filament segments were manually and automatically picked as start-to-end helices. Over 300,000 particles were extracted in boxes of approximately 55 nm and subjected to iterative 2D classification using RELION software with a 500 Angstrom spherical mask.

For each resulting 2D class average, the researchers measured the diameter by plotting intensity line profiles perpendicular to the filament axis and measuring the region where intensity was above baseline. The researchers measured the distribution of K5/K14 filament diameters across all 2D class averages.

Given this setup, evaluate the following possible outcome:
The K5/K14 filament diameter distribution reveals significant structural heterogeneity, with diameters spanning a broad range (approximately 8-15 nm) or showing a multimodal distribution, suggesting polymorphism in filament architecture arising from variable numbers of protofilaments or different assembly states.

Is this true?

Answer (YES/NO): YES